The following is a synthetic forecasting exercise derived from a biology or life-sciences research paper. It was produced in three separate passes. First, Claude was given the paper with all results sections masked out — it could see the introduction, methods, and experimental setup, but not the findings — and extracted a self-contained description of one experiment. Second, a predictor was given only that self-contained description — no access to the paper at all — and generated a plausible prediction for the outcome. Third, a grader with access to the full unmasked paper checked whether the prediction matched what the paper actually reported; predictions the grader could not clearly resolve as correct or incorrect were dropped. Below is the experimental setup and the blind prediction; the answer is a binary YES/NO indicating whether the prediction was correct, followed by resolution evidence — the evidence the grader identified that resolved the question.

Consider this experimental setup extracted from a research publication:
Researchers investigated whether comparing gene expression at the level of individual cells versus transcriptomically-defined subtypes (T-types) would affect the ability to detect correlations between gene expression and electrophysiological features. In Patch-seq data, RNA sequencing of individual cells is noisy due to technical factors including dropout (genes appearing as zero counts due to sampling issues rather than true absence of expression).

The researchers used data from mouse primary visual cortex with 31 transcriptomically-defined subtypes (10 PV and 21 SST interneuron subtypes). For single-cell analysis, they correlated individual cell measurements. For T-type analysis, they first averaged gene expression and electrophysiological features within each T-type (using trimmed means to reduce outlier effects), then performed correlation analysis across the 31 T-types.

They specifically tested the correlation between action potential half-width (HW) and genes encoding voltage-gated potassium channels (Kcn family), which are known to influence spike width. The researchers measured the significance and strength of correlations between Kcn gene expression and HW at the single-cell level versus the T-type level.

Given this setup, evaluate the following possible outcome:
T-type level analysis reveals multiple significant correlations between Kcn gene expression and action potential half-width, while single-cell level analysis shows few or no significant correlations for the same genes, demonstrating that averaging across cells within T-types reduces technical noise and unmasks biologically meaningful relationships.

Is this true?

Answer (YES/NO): NO